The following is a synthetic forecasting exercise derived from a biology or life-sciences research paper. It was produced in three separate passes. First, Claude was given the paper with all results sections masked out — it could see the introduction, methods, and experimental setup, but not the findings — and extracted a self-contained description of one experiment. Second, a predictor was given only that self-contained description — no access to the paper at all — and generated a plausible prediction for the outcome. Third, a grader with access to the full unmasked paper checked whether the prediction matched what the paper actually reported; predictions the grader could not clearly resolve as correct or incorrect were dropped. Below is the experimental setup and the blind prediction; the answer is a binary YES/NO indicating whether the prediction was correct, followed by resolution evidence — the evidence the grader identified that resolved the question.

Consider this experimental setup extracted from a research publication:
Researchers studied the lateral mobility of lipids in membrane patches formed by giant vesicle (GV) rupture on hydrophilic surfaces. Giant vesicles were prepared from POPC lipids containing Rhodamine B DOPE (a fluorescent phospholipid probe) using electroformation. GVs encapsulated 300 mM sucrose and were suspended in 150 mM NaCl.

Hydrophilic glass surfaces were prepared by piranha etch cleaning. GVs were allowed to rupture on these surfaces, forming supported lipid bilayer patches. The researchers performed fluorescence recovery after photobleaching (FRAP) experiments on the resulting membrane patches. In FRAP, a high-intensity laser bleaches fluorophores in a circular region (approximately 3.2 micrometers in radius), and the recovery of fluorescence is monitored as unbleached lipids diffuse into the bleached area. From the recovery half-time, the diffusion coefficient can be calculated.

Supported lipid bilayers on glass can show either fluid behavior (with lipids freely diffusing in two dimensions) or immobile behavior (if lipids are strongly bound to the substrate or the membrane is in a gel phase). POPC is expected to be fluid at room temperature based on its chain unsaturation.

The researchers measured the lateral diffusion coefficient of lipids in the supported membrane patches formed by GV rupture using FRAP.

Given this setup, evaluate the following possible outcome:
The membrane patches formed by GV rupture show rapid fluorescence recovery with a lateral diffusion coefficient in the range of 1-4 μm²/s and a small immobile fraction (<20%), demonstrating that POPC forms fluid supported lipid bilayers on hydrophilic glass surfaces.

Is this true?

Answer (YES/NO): NO